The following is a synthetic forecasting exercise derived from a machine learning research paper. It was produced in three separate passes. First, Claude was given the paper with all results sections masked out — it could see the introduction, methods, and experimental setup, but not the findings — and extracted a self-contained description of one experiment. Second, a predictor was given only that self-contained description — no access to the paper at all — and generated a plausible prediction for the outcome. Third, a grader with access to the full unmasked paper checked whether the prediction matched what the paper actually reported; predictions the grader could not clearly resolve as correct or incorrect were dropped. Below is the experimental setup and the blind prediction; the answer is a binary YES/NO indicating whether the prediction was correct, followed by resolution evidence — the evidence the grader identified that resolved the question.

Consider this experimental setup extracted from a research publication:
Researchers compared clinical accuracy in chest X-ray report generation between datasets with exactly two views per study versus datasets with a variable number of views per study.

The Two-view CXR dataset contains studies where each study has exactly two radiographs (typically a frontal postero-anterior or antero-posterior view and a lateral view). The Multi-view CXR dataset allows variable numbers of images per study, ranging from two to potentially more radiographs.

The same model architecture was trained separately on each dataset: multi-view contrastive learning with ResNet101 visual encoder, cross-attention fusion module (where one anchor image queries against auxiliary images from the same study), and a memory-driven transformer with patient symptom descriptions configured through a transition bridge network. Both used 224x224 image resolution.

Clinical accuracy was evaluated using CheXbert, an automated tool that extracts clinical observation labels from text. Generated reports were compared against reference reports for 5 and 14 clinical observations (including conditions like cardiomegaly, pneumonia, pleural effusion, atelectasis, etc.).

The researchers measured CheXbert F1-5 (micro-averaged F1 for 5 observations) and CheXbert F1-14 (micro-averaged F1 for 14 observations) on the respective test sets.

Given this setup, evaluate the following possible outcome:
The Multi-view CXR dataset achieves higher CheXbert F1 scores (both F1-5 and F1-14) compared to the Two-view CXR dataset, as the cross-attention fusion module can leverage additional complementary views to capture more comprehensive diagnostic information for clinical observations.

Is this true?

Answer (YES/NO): NO